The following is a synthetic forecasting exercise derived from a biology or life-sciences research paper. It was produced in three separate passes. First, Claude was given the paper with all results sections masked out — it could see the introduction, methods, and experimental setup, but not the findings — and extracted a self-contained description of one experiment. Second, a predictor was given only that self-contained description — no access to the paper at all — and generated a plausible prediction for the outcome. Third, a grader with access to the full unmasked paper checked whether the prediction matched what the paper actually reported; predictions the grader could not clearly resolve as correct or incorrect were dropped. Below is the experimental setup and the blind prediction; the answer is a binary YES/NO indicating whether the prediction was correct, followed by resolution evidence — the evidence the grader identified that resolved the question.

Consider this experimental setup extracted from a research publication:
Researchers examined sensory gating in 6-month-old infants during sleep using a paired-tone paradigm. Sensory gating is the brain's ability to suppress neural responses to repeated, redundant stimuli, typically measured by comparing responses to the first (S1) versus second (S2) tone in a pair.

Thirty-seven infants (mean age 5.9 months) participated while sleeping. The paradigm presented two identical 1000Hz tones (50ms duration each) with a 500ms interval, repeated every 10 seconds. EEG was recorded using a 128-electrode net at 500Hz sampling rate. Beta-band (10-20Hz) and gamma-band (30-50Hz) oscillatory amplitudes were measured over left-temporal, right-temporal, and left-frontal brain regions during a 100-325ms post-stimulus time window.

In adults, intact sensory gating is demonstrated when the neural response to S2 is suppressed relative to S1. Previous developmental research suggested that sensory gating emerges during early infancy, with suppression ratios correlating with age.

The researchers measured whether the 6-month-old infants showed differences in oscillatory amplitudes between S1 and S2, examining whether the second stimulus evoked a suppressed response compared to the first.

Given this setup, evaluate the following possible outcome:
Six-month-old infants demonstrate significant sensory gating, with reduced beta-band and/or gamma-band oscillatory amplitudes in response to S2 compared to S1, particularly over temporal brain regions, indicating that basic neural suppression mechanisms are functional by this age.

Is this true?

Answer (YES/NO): YES